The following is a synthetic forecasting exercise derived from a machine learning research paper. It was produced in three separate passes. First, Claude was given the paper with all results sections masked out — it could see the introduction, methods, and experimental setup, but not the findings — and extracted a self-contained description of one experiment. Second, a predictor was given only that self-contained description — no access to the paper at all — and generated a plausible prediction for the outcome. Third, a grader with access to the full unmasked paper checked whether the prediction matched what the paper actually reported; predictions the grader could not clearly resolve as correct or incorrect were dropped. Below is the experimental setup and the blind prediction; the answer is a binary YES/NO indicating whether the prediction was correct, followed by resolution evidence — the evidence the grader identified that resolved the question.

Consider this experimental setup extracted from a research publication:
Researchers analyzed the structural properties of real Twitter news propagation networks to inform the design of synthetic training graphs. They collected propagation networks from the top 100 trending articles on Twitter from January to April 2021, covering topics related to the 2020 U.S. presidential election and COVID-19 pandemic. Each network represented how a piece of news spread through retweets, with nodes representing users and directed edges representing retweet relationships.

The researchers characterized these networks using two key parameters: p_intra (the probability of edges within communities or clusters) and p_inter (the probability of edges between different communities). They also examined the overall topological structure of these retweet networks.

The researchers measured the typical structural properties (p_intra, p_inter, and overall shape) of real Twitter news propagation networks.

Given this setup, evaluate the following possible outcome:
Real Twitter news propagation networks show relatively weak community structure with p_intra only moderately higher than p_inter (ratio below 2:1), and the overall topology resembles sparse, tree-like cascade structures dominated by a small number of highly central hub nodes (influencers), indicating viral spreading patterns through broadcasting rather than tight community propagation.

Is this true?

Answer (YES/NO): NO